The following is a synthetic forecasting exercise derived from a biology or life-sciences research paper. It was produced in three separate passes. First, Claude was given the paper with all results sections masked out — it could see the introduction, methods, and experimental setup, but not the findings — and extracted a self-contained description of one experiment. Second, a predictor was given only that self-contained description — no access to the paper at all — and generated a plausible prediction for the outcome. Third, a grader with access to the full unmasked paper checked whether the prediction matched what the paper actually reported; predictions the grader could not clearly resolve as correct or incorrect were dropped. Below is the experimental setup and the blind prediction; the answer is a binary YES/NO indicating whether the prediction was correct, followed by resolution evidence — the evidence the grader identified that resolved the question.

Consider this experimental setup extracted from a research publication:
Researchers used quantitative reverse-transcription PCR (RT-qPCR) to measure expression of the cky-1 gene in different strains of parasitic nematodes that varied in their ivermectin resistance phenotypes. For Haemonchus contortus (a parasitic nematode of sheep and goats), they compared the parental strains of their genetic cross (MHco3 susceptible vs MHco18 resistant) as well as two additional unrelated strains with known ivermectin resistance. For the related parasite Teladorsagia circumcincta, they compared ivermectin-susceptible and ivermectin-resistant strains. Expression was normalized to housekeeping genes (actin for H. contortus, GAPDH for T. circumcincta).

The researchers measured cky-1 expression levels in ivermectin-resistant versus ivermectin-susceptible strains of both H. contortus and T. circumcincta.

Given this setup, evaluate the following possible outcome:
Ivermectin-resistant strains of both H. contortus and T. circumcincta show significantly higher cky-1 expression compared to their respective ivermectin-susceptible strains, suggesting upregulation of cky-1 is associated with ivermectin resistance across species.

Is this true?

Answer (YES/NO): YES